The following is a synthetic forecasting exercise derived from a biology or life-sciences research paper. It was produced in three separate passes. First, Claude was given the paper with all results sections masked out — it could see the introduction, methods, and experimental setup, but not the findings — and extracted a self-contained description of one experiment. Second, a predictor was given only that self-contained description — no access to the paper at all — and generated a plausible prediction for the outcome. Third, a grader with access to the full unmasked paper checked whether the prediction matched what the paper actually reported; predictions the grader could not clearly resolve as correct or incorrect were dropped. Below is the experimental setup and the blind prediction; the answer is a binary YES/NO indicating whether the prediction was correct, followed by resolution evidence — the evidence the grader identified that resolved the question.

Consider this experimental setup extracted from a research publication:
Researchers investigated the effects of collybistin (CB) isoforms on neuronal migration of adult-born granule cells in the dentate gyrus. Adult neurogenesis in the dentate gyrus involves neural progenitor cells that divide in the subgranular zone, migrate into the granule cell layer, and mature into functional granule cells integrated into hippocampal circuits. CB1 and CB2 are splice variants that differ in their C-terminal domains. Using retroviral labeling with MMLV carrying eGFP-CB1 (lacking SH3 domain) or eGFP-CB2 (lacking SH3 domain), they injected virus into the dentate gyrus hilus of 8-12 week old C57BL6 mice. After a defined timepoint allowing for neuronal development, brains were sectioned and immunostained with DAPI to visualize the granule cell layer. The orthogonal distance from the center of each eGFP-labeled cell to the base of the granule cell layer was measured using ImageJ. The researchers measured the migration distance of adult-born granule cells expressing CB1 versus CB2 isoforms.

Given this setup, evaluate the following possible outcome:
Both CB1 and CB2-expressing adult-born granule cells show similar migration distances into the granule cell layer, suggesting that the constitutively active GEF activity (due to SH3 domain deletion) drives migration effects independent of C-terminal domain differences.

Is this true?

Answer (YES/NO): NO